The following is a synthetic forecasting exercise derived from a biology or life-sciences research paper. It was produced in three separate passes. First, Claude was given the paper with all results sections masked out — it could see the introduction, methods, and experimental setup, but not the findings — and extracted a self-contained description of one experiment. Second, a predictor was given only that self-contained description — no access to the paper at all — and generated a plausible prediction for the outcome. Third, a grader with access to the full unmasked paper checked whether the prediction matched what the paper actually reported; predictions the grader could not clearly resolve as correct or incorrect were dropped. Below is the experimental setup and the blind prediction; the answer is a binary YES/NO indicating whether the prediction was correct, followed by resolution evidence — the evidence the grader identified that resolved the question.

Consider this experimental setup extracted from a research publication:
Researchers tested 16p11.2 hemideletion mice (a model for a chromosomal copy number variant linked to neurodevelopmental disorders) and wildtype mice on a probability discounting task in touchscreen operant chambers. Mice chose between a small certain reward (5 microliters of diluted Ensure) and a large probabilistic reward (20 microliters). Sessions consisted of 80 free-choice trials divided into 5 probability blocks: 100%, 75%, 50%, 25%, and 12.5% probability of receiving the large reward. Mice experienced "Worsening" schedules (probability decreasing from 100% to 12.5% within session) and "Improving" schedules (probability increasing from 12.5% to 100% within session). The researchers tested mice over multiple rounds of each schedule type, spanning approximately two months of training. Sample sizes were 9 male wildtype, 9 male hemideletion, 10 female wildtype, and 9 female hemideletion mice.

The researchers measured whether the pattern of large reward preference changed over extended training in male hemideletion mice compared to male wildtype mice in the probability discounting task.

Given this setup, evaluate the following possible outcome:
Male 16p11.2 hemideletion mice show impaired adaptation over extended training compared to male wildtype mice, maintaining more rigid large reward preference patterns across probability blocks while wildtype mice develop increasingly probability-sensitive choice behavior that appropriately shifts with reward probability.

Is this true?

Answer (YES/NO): NO